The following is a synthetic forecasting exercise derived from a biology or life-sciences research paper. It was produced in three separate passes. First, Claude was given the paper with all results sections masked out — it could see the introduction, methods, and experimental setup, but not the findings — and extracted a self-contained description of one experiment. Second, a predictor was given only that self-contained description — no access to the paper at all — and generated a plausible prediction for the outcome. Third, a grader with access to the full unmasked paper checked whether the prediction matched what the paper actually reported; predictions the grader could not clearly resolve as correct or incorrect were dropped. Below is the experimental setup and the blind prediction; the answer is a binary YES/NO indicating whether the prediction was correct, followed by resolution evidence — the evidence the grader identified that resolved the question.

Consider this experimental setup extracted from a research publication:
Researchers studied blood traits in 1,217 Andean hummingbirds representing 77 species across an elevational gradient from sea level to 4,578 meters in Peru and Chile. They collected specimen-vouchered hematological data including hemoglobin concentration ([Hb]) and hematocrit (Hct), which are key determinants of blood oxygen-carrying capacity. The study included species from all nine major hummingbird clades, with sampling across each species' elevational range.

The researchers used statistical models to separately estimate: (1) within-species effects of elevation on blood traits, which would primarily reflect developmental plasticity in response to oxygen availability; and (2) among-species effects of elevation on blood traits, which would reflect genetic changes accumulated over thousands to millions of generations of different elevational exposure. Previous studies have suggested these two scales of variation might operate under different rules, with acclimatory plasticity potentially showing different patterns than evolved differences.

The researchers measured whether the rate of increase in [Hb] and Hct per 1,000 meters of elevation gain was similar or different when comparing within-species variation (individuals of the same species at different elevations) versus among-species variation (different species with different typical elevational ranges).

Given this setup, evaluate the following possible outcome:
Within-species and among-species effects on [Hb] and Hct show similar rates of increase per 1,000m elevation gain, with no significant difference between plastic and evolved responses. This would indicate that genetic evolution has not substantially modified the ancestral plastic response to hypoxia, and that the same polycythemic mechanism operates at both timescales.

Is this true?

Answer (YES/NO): YES